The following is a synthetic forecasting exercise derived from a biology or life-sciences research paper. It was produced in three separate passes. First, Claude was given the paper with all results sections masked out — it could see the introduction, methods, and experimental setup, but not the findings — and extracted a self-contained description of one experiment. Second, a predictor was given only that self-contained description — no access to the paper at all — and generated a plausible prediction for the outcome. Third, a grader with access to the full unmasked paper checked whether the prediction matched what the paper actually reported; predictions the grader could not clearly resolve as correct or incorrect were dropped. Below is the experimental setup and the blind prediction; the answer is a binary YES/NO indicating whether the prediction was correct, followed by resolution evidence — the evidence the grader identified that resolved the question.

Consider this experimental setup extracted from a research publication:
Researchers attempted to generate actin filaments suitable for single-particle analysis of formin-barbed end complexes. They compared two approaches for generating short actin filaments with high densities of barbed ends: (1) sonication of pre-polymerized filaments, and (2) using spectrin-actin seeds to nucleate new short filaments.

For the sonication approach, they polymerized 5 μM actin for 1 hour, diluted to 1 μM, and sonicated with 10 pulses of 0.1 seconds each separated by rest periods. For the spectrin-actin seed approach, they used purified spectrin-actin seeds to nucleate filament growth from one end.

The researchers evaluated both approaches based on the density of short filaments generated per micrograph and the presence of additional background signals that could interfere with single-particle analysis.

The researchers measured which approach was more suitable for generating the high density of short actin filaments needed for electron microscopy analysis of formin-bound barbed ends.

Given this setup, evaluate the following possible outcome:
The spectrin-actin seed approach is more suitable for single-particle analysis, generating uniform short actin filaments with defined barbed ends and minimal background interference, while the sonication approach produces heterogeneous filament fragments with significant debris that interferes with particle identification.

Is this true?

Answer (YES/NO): NO